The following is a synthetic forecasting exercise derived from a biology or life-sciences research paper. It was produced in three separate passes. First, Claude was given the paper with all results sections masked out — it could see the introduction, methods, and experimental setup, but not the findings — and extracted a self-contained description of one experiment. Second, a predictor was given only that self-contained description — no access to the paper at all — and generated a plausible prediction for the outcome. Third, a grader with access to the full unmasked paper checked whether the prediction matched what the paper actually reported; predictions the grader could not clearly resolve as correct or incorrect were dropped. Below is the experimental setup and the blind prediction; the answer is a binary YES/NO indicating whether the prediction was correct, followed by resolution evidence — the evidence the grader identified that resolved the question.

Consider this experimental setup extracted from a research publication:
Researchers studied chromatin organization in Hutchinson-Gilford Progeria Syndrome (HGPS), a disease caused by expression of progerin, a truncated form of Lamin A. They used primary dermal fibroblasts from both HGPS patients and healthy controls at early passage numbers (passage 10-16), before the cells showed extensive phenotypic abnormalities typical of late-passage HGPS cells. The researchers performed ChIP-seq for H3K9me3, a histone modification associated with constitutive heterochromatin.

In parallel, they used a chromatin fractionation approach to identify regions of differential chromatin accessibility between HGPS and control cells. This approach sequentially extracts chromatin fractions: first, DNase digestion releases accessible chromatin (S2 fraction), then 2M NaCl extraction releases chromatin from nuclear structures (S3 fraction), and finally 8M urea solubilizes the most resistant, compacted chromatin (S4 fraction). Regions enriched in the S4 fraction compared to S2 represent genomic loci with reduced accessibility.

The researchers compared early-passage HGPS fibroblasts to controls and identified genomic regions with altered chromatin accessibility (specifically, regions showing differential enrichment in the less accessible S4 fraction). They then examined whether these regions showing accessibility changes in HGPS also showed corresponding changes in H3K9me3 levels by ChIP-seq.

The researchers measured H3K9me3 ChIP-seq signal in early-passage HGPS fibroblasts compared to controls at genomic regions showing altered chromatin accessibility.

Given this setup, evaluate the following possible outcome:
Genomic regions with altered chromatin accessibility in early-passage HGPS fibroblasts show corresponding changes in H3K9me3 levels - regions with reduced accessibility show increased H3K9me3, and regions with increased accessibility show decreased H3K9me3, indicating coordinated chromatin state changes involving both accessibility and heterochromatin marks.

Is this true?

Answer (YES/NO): NO